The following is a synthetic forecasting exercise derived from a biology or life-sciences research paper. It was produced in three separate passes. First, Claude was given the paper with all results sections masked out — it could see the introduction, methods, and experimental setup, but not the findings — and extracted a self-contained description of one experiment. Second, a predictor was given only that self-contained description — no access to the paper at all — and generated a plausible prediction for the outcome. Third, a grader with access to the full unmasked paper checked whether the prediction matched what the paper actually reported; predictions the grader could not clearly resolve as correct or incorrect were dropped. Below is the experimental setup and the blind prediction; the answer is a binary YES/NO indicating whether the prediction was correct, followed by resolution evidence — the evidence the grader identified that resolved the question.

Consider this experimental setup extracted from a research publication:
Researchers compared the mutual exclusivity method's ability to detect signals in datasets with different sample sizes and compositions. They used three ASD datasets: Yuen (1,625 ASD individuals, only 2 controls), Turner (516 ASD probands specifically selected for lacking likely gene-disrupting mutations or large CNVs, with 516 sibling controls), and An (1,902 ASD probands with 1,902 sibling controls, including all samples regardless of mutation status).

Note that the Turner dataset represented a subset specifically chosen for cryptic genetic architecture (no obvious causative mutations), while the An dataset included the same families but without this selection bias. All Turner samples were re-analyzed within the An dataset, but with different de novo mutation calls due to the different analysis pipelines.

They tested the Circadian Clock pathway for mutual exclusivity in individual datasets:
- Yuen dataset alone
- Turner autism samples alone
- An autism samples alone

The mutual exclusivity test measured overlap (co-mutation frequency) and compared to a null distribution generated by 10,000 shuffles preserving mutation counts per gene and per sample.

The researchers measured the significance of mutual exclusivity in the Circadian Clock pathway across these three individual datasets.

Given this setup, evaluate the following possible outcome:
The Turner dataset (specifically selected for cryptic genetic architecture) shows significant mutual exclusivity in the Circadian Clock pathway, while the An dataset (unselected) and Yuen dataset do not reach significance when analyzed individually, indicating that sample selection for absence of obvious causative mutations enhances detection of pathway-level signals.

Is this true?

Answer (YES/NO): NO